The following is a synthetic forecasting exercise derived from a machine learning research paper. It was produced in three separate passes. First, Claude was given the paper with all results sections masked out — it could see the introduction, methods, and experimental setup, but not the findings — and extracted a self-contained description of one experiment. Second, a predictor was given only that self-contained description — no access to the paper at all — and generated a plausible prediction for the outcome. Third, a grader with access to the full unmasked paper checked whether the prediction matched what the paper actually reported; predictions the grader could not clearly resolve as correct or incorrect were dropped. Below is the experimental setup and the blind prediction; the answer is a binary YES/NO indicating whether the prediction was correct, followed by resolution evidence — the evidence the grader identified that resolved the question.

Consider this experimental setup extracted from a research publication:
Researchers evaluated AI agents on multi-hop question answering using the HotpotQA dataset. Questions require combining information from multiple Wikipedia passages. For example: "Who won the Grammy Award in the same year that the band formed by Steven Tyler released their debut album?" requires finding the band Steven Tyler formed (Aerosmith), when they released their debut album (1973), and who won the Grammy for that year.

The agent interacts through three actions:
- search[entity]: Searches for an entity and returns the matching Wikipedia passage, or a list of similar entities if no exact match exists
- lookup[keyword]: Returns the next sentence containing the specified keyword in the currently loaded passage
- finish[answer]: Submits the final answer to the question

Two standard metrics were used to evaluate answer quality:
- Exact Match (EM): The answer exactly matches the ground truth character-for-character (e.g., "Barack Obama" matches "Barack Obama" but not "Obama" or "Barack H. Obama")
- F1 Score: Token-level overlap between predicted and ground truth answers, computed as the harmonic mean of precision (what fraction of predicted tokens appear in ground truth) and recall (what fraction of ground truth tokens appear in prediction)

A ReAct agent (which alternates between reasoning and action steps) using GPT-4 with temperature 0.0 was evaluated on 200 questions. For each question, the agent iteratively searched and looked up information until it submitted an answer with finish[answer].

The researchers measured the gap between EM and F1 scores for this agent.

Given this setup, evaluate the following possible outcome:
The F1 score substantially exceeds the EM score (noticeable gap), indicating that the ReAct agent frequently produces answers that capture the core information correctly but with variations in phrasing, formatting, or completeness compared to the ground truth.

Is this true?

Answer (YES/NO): YES